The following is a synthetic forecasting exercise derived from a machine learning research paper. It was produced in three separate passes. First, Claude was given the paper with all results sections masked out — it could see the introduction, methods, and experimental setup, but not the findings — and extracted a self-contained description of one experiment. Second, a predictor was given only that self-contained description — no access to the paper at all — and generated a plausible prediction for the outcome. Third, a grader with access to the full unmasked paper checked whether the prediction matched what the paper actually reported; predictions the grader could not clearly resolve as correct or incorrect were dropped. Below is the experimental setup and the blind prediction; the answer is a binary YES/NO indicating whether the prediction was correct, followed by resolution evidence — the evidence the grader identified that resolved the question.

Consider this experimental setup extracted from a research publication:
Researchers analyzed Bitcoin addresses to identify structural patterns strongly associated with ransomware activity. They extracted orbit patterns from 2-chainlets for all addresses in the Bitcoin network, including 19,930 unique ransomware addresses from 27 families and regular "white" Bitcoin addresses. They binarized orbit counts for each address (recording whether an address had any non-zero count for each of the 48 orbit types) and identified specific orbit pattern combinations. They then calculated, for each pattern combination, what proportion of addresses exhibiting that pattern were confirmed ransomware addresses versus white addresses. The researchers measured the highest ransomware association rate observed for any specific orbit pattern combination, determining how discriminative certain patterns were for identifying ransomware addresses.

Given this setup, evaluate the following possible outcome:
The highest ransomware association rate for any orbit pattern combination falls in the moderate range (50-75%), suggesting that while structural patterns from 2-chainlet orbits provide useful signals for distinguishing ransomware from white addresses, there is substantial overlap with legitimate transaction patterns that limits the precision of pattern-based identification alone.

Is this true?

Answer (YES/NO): NO